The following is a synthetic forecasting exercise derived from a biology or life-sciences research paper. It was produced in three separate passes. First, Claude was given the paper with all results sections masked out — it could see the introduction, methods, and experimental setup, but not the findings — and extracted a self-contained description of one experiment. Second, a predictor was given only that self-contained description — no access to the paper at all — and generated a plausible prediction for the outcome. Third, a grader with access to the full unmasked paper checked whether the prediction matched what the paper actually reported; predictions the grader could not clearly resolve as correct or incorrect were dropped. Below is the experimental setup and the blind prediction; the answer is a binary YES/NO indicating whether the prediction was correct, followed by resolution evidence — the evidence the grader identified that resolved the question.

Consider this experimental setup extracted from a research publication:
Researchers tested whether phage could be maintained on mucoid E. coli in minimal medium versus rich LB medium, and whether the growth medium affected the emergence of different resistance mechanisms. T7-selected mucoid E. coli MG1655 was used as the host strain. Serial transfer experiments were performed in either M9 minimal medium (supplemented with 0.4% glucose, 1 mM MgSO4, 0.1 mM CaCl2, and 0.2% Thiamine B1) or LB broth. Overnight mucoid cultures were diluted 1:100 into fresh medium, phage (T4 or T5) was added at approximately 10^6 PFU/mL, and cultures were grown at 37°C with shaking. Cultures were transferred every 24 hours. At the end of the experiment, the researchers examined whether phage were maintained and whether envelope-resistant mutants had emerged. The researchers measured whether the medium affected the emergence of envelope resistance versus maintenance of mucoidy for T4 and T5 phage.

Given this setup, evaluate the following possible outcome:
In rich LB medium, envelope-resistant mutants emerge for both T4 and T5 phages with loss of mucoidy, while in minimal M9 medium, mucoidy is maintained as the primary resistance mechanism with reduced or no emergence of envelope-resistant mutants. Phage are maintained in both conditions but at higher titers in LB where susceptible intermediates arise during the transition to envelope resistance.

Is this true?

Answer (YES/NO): NO